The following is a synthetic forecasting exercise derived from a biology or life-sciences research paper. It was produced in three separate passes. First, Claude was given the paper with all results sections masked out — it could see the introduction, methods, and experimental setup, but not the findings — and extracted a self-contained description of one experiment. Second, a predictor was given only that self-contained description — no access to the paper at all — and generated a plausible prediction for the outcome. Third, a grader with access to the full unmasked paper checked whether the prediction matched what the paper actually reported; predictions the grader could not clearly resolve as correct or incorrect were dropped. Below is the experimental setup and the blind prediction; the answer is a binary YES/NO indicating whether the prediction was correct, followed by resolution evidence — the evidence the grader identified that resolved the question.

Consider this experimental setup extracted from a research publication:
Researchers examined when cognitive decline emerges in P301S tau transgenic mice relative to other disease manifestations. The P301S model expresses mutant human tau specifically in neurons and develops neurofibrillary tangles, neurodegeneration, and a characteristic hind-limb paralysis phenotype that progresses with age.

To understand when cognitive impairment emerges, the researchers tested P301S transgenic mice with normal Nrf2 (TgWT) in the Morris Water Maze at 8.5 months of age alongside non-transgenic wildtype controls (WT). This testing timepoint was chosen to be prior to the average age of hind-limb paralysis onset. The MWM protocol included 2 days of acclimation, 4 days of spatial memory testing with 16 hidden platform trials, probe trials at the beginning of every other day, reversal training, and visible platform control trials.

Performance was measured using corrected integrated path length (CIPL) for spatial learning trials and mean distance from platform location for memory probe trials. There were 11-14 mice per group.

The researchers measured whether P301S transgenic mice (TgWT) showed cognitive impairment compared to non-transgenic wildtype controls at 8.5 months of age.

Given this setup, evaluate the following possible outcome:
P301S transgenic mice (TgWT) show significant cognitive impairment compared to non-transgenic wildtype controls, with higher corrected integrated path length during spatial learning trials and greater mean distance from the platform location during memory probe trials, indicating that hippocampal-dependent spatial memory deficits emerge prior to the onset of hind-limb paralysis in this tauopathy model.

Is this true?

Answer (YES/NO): NO